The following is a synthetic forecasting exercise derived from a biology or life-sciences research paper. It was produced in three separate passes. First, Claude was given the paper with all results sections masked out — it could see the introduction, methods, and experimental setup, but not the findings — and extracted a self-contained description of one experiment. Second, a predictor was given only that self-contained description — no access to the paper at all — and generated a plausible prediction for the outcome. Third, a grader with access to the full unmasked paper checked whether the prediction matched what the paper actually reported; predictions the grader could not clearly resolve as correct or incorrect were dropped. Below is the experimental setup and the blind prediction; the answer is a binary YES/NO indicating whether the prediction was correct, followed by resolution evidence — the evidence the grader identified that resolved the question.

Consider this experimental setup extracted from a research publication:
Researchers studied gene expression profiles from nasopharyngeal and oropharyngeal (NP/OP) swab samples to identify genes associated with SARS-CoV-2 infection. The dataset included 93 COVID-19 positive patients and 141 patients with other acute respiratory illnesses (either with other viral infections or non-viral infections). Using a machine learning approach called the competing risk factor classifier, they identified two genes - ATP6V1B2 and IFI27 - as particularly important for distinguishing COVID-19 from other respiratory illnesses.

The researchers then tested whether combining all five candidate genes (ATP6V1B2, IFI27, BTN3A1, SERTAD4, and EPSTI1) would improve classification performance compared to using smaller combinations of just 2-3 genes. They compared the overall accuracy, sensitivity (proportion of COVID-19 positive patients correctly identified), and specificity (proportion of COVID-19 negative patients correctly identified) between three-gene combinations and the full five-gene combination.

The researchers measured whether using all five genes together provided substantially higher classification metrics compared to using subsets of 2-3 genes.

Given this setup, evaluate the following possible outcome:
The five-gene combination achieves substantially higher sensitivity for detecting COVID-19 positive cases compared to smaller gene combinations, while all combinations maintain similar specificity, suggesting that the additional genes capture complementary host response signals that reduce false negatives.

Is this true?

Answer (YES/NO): NO